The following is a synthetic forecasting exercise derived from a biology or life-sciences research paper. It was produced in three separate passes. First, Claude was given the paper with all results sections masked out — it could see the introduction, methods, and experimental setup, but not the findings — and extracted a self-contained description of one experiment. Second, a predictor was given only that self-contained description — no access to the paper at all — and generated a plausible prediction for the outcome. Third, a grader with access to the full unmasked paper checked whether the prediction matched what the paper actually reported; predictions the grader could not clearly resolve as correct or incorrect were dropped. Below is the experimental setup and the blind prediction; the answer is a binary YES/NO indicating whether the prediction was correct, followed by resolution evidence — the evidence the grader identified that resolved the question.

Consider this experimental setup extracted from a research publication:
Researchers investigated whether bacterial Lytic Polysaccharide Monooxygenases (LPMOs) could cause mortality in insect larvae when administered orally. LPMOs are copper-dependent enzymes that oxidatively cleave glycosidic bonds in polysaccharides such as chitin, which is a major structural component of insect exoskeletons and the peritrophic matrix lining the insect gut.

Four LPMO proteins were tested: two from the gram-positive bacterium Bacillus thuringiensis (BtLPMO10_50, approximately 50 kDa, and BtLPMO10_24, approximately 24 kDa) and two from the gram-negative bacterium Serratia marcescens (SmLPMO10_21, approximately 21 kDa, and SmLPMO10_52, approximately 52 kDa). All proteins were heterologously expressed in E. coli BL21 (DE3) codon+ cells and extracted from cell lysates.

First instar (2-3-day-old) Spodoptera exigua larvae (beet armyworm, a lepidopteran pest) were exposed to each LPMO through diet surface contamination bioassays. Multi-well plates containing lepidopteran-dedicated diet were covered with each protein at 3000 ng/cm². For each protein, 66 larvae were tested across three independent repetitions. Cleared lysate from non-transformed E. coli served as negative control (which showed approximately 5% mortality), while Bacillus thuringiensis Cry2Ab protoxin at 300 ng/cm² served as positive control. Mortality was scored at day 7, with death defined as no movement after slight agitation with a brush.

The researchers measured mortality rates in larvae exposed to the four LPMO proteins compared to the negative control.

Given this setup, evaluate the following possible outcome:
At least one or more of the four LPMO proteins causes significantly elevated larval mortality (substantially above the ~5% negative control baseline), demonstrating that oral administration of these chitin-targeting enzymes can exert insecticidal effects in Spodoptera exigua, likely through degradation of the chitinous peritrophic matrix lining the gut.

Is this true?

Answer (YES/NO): NO